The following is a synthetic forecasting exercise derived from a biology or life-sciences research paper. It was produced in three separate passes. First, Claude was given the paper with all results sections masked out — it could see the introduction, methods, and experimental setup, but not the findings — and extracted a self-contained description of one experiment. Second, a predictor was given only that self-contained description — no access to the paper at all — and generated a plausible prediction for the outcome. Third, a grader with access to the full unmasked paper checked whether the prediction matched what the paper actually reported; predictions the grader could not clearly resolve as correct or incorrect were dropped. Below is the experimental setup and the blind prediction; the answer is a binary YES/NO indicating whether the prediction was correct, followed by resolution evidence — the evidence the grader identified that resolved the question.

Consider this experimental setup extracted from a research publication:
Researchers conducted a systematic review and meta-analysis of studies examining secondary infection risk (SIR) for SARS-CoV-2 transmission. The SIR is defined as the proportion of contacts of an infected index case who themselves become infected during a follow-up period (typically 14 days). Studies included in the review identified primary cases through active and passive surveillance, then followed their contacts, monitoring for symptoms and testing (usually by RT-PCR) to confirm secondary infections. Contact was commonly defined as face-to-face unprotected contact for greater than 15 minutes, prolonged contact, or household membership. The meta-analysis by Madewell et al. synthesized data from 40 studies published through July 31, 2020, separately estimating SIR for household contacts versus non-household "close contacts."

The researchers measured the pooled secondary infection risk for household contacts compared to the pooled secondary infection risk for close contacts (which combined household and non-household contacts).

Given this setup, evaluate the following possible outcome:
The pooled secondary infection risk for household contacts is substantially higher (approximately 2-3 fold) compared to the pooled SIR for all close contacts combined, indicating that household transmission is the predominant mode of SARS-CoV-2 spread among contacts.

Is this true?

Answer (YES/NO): NO